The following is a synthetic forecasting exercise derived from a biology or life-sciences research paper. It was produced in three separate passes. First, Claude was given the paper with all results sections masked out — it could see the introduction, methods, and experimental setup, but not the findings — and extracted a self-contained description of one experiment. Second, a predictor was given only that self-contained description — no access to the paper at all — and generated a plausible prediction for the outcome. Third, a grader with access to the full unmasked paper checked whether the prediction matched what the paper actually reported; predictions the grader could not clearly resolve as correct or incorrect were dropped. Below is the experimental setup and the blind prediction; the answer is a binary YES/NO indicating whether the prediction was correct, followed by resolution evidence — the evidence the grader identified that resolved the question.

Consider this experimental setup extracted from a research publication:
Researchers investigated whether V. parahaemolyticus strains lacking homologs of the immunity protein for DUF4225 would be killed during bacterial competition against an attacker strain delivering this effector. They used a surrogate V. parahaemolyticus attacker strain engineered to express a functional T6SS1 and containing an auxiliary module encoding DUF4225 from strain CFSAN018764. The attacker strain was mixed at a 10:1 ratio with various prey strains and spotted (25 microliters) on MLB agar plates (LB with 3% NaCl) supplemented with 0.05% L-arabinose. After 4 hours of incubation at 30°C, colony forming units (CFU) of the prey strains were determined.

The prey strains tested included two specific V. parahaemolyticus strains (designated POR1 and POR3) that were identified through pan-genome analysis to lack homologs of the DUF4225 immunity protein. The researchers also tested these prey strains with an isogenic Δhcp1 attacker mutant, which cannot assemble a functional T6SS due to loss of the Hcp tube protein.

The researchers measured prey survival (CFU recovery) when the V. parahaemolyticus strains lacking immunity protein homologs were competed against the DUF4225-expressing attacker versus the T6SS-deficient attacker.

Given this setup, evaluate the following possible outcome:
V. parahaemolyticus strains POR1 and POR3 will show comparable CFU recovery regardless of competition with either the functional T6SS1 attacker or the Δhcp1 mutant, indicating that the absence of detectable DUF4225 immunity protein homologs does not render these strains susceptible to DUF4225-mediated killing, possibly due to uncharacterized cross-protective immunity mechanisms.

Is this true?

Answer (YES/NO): YES